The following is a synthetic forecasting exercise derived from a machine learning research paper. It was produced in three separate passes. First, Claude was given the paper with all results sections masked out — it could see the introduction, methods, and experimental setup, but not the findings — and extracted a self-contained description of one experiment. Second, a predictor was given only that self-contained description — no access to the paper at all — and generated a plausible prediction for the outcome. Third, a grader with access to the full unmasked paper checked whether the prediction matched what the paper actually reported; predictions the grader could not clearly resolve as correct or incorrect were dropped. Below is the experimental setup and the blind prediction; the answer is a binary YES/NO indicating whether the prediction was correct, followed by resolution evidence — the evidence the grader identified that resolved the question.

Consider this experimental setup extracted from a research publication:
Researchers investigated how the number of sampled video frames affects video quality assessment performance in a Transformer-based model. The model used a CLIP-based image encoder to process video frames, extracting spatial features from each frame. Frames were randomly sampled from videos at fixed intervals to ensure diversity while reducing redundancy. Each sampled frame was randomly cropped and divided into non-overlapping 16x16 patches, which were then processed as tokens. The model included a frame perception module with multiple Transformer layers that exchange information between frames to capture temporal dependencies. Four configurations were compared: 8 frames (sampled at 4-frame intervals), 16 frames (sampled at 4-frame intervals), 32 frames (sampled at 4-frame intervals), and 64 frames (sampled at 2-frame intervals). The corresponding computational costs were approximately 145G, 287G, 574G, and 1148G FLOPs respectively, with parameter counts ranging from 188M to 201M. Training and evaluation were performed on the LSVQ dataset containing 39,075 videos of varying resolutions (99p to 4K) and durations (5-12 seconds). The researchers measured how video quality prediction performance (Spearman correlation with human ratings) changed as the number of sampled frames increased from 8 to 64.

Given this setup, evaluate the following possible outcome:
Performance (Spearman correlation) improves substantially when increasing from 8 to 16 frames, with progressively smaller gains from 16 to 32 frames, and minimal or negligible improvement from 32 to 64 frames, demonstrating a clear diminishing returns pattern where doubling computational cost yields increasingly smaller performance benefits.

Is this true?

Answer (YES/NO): NO